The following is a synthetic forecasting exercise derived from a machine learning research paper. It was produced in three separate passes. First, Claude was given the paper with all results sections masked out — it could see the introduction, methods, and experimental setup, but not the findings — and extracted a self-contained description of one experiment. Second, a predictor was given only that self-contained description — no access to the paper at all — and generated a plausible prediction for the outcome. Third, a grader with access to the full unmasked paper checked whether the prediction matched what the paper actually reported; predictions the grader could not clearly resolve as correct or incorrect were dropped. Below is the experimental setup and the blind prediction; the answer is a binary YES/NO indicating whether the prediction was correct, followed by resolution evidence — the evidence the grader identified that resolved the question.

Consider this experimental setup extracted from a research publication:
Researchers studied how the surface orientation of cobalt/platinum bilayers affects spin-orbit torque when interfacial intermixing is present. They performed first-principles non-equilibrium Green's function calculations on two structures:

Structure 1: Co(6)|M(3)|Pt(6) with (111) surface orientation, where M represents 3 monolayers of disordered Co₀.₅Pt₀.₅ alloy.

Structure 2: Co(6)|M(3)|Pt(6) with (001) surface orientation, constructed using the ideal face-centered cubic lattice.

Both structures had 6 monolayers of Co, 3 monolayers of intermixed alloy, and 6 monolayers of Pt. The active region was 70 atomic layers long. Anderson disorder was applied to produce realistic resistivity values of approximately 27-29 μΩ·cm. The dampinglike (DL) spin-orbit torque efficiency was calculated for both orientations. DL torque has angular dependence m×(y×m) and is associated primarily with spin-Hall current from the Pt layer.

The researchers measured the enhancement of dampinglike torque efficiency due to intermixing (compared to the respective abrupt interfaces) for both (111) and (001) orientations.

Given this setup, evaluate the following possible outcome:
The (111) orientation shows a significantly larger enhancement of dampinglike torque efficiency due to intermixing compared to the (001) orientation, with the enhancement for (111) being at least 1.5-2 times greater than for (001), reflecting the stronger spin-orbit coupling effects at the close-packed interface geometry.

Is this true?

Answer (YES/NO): YES